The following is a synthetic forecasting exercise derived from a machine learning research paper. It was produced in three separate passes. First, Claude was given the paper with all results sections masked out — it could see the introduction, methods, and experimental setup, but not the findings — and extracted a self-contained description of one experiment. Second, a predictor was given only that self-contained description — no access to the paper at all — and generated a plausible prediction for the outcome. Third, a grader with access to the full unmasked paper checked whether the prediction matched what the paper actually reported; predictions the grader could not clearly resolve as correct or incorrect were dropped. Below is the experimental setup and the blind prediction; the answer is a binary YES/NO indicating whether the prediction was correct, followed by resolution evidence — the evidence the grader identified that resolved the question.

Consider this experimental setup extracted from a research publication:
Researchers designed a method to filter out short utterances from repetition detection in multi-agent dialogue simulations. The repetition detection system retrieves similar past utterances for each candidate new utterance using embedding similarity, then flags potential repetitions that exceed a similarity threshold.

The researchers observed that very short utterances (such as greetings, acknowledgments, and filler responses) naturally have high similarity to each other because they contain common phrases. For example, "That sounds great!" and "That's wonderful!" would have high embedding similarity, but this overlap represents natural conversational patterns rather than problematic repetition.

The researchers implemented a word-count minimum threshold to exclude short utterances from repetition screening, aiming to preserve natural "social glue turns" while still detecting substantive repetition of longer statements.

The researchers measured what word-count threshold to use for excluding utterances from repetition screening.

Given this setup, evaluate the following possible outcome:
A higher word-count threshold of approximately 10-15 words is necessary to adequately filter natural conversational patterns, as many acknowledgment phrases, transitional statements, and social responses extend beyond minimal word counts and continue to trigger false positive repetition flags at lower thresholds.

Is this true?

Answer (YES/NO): YES